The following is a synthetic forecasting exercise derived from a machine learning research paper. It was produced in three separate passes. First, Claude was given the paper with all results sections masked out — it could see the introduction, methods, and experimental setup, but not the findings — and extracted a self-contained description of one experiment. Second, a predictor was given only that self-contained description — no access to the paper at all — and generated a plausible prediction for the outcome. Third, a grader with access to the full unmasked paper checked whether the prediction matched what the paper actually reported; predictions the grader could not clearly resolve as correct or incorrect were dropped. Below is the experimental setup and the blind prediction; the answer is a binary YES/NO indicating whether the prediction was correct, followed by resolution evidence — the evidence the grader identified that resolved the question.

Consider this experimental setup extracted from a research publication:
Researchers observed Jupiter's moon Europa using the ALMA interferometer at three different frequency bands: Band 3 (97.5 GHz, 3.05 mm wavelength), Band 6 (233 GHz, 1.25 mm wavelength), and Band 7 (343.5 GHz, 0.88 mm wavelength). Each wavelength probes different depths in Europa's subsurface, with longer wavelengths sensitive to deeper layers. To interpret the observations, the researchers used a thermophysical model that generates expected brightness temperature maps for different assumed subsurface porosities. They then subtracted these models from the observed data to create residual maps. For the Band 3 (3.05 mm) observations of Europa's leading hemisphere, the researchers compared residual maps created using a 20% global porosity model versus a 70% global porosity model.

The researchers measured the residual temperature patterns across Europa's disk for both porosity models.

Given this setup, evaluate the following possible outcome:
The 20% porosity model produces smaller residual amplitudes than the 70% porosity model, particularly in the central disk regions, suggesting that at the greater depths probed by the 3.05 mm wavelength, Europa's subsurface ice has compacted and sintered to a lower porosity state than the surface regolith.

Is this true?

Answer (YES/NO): NO